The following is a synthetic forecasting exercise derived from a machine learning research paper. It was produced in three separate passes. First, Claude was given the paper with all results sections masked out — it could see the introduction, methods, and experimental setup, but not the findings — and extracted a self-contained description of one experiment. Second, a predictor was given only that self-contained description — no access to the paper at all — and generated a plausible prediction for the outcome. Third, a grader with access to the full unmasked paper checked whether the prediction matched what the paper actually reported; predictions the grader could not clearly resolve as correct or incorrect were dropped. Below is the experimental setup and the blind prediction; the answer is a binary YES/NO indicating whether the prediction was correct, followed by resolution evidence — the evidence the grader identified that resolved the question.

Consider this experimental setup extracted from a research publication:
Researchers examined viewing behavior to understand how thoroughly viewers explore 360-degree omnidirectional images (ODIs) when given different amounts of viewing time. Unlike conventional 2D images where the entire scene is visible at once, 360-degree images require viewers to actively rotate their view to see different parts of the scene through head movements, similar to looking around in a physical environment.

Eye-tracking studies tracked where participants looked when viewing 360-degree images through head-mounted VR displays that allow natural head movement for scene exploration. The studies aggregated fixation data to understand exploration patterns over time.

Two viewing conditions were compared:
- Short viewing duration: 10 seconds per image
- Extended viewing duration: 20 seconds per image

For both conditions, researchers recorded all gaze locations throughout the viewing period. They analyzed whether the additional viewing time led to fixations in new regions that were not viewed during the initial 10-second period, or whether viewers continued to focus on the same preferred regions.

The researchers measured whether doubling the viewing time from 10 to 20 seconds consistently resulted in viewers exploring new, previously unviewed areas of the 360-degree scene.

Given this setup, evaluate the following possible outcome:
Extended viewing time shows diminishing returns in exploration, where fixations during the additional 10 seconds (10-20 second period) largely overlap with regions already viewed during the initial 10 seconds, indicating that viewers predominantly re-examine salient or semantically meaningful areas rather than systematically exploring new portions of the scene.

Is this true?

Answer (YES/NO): YES